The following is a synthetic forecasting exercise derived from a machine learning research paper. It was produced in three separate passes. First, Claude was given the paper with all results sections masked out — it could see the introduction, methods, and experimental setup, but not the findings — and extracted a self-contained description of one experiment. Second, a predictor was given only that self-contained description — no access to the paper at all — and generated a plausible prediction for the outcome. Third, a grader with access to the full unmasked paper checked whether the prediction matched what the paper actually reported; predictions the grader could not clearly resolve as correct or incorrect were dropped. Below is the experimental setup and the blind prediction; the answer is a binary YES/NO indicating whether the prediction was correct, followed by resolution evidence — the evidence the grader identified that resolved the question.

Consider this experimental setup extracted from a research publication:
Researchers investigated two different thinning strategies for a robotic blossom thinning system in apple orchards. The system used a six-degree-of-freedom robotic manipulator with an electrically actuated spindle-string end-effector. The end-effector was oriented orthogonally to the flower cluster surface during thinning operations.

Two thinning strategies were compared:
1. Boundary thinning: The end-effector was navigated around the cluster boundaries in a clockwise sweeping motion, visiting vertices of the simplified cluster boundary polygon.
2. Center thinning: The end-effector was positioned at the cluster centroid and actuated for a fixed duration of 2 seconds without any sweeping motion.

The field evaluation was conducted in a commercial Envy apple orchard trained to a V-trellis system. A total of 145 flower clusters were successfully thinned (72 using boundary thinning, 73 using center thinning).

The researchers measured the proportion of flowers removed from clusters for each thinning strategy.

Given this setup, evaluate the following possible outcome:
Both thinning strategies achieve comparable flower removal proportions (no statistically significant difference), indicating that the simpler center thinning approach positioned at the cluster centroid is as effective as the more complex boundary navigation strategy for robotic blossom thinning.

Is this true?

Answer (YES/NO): NO